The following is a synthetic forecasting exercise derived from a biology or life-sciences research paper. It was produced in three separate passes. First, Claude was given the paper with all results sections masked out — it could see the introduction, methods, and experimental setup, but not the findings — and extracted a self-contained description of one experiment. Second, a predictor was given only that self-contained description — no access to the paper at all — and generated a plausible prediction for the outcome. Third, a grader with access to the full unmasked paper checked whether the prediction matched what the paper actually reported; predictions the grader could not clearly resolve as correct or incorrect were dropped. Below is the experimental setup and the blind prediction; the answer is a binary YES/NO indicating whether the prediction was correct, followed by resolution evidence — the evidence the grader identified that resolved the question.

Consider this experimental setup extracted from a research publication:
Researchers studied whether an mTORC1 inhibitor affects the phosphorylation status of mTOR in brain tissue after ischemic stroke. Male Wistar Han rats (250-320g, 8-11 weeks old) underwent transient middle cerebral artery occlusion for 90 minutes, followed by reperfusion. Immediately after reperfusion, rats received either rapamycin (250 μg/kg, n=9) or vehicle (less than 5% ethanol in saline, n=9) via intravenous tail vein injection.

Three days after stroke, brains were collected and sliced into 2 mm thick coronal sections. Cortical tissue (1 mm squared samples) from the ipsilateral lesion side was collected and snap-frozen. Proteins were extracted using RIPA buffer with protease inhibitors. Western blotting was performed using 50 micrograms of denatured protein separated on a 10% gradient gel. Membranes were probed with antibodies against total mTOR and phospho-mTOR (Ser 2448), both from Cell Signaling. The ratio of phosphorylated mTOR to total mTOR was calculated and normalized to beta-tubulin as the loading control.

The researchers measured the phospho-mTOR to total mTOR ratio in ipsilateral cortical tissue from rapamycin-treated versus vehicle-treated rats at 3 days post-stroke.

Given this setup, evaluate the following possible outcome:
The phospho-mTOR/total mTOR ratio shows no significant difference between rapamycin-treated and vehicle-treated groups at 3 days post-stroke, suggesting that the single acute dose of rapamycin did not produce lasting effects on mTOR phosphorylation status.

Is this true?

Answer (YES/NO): YES